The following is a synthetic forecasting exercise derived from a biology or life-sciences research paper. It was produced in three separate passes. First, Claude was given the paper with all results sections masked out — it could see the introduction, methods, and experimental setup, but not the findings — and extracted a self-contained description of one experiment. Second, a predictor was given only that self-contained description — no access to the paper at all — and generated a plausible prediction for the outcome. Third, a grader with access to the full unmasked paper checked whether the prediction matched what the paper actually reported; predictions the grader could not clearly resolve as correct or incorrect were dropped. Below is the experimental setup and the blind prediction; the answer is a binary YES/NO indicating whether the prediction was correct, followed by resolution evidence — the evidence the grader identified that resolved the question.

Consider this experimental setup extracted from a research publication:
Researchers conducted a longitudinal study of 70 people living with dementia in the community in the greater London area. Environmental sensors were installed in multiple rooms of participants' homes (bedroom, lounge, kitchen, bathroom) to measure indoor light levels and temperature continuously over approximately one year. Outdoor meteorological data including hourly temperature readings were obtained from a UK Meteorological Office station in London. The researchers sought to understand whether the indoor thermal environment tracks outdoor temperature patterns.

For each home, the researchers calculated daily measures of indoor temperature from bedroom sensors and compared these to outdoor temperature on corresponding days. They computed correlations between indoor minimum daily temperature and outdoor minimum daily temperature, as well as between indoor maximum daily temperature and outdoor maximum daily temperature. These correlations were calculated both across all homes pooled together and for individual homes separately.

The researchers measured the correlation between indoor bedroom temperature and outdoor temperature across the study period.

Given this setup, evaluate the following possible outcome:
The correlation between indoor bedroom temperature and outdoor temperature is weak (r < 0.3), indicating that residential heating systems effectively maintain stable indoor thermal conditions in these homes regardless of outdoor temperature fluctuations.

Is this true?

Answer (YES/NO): NO